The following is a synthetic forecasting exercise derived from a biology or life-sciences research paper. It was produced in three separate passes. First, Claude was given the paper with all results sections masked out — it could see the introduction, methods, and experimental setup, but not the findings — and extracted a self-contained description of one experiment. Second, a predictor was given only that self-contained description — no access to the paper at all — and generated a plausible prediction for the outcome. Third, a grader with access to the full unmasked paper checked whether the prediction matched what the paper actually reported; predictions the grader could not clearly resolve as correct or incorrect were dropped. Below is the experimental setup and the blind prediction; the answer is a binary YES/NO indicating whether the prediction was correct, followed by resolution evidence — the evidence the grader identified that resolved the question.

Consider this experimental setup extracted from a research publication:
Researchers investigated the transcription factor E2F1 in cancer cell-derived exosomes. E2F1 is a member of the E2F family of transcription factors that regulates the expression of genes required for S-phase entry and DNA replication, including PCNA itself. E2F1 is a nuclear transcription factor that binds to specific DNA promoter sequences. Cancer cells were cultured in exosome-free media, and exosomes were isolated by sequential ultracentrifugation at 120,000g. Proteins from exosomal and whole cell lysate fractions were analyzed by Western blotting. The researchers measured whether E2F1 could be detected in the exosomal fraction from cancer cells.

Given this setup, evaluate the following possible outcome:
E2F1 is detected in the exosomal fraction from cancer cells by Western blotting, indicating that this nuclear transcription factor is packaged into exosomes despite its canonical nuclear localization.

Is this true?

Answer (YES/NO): NO